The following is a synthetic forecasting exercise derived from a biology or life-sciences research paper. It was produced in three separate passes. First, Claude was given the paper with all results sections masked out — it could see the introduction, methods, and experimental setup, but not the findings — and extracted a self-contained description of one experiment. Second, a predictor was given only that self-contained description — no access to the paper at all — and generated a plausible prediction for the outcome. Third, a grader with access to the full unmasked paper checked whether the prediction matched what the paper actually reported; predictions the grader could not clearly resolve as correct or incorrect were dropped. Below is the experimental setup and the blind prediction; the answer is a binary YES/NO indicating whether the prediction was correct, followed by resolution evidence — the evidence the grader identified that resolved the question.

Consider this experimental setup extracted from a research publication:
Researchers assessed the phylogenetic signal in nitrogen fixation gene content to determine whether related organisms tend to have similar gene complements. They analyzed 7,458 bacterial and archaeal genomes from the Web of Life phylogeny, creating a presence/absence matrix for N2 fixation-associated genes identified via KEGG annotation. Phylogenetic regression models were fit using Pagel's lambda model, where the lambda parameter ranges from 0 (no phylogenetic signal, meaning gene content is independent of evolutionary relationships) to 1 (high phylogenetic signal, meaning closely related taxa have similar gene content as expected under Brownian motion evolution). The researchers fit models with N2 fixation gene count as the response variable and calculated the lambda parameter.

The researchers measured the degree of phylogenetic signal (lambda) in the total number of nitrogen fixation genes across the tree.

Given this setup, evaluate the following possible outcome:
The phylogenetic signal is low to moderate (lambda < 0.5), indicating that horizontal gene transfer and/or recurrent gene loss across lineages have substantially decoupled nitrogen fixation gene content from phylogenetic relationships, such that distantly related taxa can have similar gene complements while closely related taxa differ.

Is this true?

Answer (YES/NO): NO